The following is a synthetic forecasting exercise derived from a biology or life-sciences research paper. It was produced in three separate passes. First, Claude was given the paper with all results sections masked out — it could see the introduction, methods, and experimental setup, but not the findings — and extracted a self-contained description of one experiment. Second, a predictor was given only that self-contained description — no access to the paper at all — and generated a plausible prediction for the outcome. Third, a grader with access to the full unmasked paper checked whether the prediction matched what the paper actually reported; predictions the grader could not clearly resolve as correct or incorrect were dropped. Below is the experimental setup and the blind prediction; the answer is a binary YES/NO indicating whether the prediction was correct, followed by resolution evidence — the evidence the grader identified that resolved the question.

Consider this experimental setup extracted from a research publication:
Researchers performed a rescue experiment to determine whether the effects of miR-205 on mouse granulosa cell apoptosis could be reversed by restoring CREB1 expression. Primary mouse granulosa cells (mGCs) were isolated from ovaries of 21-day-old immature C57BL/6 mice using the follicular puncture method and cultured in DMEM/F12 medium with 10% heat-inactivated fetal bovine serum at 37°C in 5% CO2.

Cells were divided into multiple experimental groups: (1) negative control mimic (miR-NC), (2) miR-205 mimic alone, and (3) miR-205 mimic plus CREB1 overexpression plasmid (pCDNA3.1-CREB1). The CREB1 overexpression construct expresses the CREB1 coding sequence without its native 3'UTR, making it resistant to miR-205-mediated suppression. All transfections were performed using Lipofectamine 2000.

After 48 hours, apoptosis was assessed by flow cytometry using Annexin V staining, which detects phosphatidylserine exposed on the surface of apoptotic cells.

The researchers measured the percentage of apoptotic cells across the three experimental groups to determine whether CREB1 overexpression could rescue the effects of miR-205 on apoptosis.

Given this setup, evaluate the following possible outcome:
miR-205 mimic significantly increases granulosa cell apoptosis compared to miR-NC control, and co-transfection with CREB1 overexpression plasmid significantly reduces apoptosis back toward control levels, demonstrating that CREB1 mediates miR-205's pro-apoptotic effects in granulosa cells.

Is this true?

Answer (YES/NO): NO